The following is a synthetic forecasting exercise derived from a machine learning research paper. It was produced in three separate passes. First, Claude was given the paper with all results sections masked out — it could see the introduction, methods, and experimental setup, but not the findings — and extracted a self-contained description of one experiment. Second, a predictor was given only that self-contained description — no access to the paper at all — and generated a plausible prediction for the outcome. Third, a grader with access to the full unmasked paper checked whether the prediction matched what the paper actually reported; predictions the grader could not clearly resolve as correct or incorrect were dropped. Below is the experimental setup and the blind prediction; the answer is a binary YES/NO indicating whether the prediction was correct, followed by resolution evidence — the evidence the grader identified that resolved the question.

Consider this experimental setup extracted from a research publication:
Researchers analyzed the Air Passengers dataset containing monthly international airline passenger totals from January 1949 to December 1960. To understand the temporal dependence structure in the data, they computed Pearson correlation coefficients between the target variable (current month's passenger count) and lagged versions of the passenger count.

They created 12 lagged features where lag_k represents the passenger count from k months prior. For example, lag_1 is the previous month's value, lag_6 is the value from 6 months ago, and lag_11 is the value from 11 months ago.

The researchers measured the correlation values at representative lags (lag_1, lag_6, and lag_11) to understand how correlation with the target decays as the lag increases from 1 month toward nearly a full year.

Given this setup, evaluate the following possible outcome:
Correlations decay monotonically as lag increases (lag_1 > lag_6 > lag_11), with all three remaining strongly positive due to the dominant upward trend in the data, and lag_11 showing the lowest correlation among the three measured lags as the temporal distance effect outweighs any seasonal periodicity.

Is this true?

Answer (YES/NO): NO